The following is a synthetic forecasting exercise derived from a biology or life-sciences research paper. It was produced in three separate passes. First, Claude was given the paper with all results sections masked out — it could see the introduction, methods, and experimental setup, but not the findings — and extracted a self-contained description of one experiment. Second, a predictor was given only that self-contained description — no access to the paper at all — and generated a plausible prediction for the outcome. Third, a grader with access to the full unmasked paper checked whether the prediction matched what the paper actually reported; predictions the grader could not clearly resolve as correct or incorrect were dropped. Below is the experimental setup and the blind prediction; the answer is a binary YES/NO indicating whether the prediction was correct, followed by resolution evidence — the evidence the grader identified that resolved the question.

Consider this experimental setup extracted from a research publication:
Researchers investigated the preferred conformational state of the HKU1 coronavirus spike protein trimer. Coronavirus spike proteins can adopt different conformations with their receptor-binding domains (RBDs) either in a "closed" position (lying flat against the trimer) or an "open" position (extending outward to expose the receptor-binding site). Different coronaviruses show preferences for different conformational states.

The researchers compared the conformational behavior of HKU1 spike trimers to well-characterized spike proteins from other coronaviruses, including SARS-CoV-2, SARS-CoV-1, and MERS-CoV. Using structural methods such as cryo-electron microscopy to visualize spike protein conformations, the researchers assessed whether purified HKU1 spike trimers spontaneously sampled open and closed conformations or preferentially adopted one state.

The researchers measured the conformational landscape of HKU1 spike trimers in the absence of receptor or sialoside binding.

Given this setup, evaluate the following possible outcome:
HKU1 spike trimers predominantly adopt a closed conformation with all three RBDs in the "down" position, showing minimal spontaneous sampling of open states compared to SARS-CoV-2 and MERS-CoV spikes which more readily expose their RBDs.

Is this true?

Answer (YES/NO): YES